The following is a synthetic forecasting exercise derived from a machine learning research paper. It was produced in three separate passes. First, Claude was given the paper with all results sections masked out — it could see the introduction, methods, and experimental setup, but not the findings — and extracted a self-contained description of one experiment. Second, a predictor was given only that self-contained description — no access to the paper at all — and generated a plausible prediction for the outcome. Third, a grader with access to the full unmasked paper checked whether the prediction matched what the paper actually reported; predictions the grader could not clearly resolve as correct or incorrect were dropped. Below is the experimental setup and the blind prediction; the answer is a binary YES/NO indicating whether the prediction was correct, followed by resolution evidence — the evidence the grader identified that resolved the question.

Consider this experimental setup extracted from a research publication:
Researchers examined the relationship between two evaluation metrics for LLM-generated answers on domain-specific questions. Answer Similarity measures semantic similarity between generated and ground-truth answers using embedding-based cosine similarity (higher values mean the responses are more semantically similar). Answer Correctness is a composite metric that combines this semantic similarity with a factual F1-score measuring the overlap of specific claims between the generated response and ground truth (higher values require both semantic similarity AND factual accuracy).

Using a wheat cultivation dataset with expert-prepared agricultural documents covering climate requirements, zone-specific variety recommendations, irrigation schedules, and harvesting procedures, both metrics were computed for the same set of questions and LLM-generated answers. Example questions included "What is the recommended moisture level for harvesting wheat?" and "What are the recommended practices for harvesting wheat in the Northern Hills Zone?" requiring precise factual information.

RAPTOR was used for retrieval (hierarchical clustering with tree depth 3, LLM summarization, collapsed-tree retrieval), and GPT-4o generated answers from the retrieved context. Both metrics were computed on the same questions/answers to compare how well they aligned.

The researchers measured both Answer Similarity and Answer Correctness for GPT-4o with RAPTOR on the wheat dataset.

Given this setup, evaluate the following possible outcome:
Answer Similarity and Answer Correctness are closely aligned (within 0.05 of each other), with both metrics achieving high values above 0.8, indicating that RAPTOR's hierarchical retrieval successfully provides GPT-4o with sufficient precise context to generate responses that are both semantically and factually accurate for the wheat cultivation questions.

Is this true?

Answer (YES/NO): NO